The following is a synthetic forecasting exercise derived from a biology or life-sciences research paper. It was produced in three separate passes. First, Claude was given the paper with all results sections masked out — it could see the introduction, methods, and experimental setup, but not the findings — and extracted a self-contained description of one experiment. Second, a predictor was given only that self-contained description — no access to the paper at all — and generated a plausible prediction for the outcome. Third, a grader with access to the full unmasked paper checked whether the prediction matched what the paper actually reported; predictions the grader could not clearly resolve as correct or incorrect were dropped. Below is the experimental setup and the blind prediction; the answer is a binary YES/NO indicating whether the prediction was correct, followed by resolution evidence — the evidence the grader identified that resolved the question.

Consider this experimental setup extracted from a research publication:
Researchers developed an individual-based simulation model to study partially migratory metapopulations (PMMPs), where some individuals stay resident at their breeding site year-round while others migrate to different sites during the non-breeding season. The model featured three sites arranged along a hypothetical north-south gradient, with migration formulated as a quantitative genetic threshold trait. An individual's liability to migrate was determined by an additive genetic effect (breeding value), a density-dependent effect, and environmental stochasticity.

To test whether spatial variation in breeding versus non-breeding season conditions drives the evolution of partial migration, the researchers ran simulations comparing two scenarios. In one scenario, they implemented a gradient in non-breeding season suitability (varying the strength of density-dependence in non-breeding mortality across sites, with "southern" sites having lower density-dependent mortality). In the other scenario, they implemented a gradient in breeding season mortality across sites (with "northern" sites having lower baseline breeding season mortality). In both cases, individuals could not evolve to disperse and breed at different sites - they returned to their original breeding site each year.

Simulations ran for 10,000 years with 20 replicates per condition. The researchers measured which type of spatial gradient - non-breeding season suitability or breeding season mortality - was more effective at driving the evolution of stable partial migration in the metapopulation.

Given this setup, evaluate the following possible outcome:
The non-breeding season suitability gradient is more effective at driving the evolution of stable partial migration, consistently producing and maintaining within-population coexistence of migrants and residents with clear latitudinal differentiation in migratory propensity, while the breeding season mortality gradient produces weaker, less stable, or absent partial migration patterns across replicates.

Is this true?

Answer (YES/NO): YES